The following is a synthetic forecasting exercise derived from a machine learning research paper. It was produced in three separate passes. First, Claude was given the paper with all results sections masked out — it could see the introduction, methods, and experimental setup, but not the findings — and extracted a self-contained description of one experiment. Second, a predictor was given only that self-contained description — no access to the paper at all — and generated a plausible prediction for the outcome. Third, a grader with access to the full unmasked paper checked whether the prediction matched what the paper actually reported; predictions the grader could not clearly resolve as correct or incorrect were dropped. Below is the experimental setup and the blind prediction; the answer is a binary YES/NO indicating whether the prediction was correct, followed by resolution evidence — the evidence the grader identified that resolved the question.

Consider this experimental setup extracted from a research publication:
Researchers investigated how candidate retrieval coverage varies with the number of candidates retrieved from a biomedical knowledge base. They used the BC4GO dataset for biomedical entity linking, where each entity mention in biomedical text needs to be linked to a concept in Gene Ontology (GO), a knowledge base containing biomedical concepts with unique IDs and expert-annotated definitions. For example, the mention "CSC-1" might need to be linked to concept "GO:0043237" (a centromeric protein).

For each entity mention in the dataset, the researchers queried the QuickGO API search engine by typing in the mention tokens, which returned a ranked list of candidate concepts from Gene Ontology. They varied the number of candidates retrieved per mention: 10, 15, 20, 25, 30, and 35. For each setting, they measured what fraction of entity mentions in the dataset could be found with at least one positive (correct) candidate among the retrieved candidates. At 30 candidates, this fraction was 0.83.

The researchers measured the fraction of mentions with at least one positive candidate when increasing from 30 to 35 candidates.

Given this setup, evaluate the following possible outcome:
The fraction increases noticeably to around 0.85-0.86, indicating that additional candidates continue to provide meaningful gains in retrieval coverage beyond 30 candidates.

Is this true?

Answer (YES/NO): NO